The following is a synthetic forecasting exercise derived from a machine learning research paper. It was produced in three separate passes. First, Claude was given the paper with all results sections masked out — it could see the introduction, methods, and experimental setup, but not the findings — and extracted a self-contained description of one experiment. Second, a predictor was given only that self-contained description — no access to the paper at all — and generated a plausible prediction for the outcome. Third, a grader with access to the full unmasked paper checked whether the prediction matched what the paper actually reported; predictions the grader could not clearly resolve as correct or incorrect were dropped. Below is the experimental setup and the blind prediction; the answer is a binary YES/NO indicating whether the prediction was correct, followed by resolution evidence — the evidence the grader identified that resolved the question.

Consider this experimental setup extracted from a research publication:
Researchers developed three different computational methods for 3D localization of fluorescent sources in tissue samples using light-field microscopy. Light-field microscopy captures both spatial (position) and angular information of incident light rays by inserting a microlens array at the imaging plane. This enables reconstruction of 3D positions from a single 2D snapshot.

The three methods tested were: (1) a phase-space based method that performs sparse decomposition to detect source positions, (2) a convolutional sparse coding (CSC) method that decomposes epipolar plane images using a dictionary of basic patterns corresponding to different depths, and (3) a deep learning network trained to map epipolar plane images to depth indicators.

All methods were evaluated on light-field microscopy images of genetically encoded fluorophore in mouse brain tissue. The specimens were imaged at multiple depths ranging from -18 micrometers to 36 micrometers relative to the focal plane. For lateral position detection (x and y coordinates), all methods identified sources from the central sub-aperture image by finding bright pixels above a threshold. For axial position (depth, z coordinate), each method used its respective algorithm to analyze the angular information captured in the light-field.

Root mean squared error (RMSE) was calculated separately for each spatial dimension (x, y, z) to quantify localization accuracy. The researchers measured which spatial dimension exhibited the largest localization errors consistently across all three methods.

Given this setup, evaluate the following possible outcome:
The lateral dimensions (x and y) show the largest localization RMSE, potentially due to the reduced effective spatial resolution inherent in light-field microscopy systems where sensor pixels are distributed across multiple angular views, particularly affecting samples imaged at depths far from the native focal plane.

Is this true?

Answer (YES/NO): YES